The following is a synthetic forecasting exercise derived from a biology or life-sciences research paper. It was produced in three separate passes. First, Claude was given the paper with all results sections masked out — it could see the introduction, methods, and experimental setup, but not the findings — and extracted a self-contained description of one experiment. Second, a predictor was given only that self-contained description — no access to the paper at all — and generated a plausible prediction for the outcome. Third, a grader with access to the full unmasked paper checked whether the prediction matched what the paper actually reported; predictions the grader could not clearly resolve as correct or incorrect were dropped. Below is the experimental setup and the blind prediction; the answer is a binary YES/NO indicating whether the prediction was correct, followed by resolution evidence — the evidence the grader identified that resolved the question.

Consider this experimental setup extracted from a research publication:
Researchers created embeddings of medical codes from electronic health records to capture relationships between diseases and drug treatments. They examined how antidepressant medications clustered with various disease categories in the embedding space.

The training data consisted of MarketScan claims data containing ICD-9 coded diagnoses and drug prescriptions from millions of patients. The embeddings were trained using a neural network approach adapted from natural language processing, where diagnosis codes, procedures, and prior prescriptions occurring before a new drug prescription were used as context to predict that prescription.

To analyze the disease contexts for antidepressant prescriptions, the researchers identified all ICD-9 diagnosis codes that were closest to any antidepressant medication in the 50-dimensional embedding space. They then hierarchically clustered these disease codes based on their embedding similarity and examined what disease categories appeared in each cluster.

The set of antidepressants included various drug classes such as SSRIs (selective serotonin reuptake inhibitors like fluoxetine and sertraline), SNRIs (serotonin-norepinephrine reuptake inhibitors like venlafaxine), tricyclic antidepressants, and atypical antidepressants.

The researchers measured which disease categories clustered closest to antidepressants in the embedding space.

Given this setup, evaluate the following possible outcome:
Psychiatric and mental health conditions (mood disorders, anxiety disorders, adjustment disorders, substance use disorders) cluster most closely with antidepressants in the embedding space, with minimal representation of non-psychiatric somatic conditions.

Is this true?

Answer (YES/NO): NO